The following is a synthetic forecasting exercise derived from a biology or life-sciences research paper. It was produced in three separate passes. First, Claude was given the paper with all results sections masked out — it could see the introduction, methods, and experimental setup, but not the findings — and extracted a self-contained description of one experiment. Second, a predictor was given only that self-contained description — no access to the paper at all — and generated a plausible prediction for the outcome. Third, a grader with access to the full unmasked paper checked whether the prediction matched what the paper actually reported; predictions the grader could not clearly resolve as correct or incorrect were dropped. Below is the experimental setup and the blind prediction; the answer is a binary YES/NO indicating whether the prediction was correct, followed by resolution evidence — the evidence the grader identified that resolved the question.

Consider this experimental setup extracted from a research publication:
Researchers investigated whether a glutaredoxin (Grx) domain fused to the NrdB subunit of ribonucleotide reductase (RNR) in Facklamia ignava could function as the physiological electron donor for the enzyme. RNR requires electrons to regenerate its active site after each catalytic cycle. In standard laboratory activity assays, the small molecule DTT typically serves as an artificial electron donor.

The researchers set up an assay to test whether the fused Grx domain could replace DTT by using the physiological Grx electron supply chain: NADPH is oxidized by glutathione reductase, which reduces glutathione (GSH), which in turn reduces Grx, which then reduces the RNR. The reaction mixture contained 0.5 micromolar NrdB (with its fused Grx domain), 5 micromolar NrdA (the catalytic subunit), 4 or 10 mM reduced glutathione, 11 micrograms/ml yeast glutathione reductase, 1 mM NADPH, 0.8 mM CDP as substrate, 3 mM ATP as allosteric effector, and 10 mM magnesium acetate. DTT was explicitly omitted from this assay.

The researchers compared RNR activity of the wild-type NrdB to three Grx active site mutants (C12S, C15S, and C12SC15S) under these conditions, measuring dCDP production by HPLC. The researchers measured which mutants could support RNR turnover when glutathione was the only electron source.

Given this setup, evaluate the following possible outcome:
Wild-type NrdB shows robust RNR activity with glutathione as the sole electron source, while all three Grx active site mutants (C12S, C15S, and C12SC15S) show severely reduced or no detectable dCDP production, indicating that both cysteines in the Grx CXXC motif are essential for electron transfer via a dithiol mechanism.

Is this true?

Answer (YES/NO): NO